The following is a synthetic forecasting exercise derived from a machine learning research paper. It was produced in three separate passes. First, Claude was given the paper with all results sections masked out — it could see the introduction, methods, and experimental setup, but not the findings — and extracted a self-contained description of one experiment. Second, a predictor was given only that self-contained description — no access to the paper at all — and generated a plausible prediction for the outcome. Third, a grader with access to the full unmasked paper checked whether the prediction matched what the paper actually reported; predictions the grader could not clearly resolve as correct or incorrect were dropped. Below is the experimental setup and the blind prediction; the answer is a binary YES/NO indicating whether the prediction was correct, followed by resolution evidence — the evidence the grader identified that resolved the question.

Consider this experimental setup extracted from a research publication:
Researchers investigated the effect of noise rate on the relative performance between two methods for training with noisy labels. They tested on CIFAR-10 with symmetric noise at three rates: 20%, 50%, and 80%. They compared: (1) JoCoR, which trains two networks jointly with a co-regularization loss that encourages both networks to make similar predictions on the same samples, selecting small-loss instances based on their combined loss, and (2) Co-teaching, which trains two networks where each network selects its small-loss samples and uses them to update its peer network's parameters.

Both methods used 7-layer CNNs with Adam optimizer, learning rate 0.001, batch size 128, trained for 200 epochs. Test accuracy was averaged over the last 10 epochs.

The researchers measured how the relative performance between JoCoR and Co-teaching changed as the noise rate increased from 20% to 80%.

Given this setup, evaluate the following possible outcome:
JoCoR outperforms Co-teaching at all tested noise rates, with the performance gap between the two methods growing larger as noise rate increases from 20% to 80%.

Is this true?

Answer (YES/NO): NO